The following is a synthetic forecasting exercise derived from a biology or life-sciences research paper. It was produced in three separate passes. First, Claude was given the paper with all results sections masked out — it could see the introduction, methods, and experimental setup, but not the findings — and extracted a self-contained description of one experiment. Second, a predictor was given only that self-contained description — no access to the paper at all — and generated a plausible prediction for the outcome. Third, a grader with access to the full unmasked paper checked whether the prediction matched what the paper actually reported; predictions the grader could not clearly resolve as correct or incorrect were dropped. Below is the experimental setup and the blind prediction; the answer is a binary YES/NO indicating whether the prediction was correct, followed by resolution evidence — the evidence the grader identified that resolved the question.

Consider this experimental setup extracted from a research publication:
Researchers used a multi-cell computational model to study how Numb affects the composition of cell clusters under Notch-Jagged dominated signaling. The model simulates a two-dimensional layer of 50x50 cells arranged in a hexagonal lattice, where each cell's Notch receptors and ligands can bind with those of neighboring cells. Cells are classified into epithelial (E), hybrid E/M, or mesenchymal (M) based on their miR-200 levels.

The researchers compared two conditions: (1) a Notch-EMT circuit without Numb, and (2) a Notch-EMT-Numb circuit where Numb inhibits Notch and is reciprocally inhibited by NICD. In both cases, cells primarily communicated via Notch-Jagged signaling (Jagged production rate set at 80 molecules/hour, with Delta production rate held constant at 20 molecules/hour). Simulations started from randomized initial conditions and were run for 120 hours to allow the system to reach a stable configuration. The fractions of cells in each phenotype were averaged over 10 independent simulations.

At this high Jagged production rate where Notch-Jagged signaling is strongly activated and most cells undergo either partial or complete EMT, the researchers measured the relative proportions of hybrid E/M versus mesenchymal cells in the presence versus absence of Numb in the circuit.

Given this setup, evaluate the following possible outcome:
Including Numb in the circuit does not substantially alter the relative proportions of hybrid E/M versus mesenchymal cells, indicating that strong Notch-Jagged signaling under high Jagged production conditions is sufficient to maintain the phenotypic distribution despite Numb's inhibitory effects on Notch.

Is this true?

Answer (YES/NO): NO